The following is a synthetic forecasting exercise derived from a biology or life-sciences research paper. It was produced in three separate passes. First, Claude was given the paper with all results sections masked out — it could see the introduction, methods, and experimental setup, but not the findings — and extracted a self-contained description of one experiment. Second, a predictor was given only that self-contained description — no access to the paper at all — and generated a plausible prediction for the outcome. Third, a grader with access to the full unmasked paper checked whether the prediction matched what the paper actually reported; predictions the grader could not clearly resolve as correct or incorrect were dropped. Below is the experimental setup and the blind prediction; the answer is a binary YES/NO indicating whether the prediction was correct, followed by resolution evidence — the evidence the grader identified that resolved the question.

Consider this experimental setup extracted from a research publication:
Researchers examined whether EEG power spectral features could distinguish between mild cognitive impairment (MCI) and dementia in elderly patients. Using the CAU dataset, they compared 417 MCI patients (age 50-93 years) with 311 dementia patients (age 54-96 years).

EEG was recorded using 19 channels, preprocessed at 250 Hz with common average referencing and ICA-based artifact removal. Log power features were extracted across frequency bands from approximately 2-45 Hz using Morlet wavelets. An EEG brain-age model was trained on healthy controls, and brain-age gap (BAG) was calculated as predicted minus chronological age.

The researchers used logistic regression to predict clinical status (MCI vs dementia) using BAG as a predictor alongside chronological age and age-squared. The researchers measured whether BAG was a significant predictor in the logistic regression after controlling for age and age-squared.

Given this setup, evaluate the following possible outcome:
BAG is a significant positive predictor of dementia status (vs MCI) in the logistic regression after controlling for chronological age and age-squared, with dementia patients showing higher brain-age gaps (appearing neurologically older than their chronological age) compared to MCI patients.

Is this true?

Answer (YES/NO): NO